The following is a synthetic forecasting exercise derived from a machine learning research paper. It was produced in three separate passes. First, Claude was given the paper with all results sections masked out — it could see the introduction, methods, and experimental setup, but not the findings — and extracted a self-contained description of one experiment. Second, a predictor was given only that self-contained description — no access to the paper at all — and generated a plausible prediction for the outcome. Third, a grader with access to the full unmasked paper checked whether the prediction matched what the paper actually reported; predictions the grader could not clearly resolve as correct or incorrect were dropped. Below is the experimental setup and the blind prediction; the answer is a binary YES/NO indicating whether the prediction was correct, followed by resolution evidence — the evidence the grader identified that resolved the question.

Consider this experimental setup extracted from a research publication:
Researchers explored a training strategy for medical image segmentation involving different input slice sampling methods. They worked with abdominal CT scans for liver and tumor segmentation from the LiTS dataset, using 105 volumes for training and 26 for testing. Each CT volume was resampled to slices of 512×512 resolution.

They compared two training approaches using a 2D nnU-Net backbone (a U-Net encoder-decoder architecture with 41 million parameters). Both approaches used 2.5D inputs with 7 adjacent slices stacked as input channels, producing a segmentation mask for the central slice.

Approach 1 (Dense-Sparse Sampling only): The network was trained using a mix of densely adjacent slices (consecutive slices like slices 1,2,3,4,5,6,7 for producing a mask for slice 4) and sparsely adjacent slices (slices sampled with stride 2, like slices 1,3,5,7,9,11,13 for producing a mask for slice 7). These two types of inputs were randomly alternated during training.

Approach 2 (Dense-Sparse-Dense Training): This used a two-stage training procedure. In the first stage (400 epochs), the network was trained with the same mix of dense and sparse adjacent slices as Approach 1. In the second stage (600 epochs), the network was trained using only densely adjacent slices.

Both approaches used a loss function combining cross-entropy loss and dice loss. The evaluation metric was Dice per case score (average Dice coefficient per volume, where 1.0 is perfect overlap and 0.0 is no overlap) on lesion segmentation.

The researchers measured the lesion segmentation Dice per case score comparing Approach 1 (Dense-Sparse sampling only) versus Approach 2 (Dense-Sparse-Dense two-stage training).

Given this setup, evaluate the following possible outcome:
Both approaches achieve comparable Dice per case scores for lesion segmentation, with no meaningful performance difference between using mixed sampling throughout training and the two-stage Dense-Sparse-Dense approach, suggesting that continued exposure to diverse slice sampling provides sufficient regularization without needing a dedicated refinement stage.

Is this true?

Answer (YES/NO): NO